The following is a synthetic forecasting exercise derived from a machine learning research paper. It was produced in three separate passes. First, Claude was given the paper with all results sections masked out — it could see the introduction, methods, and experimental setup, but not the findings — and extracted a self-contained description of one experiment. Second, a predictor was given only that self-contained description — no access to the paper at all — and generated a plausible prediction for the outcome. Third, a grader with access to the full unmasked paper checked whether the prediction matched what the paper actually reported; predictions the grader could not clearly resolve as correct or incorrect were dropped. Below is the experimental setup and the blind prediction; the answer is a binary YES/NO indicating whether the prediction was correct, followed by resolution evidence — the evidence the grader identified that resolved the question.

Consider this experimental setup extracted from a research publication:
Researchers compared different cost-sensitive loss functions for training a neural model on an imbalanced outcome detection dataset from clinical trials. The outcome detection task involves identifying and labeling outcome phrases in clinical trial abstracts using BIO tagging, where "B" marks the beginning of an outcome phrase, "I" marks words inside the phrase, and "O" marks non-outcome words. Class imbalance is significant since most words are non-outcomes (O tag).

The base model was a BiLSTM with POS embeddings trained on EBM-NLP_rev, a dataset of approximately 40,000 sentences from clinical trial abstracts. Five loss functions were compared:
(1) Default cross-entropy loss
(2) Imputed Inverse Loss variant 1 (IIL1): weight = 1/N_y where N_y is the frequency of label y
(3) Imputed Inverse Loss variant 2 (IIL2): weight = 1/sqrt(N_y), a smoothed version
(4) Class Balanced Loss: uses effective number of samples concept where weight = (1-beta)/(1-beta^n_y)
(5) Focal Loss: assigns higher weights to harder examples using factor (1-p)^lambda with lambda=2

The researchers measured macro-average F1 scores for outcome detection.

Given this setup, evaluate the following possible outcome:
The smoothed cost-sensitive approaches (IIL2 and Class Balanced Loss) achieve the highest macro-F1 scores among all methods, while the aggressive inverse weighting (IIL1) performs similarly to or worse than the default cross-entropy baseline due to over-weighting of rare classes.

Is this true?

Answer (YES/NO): NO